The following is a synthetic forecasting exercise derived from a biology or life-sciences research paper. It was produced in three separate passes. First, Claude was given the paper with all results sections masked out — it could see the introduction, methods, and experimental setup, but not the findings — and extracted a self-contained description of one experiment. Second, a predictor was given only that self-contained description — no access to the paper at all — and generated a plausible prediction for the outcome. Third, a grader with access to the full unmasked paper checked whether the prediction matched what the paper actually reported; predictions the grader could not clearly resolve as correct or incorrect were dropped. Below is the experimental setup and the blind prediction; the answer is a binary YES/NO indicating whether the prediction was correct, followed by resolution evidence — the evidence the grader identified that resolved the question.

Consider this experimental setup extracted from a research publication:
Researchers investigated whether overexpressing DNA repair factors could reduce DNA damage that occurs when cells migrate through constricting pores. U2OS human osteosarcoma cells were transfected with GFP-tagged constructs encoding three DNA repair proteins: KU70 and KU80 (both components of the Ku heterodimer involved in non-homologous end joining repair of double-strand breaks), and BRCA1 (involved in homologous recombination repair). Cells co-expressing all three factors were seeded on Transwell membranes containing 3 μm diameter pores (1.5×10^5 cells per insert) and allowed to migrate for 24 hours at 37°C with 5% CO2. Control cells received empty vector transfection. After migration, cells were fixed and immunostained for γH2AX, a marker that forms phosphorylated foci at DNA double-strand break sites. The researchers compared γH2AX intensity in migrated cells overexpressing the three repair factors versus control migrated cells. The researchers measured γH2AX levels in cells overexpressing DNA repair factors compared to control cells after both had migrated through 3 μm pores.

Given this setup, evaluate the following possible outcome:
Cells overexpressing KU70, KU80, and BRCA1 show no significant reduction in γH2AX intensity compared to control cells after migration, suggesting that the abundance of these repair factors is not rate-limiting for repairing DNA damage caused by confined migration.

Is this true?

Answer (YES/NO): NO